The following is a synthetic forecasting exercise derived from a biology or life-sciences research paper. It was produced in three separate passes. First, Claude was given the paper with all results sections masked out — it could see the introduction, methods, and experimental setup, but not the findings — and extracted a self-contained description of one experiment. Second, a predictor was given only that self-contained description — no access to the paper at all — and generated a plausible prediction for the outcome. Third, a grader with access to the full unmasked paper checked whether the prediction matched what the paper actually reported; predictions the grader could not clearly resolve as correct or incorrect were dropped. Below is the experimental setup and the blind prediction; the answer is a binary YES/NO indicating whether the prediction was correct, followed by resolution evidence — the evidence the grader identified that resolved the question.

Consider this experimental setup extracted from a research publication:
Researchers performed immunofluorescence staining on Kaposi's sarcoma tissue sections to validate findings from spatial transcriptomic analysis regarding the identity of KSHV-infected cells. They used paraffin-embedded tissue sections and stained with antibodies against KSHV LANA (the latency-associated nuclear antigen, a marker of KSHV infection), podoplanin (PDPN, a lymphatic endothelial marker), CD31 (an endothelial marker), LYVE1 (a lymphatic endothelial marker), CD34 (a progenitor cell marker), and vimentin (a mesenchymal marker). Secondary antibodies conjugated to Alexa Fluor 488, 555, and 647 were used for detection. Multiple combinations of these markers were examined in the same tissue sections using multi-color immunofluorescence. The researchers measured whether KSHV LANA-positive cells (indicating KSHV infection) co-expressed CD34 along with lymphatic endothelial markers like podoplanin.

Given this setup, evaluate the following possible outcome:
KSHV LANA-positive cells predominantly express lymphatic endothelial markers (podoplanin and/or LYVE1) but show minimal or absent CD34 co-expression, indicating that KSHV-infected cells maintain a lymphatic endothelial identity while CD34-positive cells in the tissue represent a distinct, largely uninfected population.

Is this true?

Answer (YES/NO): NO